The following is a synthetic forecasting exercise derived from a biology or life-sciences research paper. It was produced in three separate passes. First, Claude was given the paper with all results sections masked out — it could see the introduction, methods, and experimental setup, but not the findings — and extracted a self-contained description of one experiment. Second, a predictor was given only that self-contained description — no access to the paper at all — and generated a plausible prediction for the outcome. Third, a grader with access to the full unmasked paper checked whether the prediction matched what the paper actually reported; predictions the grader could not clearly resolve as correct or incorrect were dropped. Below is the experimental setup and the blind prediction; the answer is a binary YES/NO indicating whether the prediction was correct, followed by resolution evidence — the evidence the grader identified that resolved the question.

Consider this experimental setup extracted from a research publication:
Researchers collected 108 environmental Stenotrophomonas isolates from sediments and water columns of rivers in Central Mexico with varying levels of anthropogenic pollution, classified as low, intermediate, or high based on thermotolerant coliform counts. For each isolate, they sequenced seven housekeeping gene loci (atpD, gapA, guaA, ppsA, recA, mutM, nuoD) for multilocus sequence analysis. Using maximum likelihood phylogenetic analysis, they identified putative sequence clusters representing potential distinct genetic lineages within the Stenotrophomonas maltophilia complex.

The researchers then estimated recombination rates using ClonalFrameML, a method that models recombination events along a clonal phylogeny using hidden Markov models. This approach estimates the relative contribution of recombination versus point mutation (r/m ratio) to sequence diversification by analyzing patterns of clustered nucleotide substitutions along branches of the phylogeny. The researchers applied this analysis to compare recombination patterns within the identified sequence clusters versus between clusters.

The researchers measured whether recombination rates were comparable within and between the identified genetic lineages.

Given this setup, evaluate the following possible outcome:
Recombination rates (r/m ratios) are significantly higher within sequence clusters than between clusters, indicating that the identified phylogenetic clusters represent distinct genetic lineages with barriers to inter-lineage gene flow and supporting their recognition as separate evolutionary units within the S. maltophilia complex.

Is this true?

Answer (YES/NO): YES